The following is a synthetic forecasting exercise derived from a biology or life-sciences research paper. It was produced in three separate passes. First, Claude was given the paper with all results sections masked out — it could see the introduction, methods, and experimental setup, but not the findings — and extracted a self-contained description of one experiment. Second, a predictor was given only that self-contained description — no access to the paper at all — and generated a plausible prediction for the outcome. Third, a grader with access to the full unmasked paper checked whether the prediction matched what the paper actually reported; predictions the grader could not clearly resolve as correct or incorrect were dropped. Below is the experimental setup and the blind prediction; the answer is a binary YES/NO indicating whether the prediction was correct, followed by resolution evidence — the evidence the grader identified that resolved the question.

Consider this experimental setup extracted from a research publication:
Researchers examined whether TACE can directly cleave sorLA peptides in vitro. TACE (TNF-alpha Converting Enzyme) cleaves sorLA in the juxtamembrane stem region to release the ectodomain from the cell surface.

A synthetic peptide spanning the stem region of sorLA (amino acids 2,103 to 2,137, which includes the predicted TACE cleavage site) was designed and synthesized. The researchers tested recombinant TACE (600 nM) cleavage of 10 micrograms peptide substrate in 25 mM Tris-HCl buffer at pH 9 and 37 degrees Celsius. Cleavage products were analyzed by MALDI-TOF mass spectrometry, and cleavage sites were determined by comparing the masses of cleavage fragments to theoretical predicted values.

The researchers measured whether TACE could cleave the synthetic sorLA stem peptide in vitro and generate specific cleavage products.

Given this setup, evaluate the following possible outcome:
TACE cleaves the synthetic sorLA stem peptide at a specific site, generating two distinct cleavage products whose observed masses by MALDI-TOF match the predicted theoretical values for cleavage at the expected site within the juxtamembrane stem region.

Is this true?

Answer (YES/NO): NO